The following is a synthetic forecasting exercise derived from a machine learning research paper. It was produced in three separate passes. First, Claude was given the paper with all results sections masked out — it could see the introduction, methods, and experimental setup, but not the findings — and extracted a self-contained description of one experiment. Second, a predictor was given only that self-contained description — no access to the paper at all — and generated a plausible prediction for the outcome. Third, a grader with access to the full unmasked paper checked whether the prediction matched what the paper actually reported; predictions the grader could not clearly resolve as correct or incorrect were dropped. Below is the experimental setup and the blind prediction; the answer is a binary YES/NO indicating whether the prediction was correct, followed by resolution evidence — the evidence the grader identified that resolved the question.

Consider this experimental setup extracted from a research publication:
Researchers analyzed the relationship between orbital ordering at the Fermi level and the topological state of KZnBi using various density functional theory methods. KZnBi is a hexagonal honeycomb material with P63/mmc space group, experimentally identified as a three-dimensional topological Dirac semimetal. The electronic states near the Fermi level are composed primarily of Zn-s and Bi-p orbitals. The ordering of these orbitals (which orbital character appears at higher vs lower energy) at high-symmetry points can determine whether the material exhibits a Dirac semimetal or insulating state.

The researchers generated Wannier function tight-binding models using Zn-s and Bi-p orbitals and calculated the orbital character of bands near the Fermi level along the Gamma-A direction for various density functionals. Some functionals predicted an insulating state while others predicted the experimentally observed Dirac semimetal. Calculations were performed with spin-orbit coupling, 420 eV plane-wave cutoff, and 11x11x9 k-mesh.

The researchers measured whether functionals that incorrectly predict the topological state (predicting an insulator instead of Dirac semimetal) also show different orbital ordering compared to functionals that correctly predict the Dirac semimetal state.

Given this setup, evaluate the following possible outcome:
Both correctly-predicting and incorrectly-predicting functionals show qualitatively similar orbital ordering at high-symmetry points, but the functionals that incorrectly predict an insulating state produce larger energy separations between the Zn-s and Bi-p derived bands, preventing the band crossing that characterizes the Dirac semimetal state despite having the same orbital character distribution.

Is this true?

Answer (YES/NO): NO